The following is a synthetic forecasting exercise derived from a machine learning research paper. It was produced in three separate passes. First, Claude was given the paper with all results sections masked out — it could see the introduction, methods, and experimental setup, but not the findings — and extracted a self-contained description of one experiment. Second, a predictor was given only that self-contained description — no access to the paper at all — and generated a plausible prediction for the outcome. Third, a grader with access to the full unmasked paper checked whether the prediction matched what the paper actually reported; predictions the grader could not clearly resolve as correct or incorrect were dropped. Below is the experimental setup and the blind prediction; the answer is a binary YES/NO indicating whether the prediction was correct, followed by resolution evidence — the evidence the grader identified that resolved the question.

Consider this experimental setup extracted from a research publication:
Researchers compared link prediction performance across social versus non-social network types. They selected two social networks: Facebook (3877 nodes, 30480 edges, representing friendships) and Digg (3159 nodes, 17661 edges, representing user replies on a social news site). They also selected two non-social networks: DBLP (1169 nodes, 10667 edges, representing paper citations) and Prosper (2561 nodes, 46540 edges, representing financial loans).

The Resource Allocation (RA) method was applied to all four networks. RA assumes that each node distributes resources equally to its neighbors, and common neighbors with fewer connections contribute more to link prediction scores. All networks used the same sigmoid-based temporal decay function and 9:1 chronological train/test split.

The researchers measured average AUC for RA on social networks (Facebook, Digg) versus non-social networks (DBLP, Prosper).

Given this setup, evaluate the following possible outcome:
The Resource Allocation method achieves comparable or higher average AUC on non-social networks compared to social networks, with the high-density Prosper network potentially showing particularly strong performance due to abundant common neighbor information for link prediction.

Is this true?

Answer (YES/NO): NO